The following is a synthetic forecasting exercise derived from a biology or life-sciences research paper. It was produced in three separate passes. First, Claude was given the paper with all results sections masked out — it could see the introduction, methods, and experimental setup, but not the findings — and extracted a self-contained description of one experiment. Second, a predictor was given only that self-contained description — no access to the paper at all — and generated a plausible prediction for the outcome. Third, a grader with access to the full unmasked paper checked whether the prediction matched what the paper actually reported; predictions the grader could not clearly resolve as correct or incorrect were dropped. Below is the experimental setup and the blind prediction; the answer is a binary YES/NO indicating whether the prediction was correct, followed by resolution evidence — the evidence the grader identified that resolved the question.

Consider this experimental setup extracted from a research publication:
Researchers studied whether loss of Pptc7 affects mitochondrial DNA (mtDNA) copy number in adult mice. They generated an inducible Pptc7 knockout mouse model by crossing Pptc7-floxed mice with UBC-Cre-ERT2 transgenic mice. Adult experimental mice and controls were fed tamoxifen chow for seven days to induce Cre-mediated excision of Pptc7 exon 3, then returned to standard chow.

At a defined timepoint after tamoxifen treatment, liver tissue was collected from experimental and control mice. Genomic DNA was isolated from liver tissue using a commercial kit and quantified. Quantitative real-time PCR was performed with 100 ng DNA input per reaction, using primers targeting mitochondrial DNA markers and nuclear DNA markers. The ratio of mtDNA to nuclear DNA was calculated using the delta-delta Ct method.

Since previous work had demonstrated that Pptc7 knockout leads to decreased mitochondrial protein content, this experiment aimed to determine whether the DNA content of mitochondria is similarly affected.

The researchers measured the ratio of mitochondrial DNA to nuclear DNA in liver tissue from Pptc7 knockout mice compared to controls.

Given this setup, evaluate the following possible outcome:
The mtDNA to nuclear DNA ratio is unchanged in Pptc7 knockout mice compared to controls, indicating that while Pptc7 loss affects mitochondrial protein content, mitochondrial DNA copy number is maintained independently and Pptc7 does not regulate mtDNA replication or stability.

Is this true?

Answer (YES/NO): NO